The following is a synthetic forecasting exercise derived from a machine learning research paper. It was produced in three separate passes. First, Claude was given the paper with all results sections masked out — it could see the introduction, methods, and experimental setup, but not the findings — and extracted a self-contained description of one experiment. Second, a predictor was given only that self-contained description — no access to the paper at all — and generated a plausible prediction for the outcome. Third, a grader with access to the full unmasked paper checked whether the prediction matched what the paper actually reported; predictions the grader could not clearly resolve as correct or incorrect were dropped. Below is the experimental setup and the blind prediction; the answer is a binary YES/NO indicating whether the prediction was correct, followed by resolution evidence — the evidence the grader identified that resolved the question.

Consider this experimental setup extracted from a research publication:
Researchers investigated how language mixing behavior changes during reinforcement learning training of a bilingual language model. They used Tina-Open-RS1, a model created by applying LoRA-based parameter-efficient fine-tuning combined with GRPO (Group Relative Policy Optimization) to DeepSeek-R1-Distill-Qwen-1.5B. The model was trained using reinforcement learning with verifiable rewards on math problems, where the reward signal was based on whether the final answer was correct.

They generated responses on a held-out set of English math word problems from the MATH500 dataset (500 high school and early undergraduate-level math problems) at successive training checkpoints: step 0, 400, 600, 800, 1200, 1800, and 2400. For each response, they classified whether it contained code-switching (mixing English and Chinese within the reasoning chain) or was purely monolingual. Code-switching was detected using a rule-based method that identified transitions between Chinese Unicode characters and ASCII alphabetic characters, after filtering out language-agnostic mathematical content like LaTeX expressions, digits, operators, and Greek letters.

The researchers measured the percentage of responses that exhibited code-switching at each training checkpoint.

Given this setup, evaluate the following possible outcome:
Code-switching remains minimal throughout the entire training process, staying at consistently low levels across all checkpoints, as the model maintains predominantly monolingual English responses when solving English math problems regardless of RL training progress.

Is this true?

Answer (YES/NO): NO